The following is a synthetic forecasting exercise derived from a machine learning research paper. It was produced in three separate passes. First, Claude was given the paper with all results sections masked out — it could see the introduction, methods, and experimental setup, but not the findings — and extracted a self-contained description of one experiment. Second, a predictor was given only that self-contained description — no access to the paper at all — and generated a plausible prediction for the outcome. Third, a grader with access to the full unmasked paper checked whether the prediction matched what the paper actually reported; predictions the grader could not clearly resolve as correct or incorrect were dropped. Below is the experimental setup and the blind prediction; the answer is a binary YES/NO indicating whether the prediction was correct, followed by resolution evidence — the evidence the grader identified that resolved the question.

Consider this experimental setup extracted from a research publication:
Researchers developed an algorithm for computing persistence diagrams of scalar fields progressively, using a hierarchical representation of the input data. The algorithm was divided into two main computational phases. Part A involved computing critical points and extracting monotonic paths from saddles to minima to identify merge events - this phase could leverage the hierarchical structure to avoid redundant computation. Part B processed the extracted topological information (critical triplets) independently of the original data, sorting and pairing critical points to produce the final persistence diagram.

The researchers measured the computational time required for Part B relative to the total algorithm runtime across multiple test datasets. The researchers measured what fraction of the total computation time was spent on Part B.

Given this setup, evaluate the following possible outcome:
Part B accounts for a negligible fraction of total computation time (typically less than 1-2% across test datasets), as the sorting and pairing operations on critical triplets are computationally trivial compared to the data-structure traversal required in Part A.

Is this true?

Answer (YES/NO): NO